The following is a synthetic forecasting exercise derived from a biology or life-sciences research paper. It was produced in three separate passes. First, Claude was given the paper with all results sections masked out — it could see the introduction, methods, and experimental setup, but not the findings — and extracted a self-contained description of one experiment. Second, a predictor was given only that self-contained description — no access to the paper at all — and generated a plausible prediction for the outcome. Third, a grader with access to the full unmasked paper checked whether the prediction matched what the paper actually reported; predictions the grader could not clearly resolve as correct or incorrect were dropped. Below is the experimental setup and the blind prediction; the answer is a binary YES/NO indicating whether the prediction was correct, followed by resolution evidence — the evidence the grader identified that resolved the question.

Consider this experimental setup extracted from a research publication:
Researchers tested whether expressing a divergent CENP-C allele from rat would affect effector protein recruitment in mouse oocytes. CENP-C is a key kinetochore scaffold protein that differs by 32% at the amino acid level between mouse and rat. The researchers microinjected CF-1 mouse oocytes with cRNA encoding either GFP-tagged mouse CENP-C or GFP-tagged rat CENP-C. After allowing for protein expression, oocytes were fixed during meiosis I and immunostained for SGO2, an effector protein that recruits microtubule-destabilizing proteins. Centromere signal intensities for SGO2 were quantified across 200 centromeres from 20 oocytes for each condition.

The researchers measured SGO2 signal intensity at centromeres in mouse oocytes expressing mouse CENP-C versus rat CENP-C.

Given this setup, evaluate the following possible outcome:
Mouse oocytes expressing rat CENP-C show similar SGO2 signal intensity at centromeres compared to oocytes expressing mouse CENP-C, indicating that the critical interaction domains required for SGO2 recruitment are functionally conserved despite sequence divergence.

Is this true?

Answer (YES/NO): NO